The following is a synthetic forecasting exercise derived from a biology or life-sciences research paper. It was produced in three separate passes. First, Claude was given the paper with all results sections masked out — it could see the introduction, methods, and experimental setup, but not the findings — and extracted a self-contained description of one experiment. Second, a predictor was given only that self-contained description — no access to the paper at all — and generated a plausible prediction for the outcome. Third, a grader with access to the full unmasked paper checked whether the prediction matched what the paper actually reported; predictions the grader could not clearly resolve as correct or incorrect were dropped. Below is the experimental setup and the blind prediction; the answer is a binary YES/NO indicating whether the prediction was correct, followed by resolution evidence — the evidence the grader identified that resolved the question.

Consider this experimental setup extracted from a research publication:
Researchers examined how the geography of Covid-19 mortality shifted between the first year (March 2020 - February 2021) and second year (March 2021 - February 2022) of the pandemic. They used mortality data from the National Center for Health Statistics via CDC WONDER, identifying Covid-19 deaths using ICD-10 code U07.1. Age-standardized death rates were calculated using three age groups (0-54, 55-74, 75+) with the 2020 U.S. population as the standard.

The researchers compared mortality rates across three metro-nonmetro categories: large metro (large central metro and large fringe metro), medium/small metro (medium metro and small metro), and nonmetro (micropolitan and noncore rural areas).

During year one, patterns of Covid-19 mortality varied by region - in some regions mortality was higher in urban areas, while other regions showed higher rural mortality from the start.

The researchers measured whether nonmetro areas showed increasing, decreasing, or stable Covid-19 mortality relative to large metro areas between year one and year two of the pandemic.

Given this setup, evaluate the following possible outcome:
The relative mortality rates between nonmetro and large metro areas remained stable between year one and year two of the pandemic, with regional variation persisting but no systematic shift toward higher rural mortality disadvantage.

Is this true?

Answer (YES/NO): NO